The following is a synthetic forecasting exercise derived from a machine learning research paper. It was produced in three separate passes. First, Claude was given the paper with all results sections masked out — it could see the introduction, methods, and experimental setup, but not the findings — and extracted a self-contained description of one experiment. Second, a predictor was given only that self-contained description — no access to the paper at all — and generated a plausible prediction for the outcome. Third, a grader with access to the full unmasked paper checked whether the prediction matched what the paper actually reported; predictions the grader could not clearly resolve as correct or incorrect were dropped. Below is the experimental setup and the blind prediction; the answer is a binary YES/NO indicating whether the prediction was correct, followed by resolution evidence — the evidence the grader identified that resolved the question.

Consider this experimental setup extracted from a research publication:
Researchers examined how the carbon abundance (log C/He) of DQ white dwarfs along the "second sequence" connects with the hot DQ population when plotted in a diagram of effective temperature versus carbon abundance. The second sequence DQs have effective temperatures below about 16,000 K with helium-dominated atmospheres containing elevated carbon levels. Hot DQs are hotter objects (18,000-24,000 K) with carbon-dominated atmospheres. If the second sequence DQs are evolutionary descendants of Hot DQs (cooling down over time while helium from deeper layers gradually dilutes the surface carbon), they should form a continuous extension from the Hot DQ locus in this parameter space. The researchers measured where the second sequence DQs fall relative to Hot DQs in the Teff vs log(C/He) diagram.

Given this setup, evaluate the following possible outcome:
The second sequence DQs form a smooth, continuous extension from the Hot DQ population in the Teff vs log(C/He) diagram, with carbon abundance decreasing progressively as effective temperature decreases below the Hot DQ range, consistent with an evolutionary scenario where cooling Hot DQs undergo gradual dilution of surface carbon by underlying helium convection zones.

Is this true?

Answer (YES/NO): YES